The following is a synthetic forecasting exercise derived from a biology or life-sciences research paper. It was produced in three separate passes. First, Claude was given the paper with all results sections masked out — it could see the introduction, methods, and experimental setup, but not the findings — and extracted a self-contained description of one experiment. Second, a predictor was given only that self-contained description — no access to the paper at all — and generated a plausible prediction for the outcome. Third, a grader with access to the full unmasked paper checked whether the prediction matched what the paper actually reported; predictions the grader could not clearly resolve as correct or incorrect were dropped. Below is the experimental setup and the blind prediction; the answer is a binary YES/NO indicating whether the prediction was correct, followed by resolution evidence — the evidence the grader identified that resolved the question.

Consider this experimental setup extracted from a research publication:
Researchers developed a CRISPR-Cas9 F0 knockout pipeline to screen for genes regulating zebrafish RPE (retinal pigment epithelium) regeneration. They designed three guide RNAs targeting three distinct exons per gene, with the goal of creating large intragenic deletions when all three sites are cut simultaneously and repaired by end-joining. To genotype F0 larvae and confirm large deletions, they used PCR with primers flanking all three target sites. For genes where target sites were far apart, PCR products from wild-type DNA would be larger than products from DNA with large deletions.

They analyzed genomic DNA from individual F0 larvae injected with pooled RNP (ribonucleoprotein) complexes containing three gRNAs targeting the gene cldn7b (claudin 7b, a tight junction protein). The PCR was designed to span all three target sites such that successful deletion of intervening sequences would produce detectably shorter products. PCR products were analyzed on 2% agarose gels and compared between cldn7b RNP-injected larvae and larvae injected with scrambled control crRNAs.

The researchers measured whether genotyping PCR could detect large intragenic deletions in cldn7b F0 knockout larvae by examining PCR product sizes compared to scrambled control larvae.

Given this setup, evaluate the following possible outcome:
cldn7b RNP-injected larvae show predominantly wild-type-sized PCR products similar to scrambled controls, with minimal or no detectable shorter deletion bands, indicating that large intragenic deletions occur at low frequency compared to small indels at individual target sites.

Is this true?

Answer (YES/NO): NO